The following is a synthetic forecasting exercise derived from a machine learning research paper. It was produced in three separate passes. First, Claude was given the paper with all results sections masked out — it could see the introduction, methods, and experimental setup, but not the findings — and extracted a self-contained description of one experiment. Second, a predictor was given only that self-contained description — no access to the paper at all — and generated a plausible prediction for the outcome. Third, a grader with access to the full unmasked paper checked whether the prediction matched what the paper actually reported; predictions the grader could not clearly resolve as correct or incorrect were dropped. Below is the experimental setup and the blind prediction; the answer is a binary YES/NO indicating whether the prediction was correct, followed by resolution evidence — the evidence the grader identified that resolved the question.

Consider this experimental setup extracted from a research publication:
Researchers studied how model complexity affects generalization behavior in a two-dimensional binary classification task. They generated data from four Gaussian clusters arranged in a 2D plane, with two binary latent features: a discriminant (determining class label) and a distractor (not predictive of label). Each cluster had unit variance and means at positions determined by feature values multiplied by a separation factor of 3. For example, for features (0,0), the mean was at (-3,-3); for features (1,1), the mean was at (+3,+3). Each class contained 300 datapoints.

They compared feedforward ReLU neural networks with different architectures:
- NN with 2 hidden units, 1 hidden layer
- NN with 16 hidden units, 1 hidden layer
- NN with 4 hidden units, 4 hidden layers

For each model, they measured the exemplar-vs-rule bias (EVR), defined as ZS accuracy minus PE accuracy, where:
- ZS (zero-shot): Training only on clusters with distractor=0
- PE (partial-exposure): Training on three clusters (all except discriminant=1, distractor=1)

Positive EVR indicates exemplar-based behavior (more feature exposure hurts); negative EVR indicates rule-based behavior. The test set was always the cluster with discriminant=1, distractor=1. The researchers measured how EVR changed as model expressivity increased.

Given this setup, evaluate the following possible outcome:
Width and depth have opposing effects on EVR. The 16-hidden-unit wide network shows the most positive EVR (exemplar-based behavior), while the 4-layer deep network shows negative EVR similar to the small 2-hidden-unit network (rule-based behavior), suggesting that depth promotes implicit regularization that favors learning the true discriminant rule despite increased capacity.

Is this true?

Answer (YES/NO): NO